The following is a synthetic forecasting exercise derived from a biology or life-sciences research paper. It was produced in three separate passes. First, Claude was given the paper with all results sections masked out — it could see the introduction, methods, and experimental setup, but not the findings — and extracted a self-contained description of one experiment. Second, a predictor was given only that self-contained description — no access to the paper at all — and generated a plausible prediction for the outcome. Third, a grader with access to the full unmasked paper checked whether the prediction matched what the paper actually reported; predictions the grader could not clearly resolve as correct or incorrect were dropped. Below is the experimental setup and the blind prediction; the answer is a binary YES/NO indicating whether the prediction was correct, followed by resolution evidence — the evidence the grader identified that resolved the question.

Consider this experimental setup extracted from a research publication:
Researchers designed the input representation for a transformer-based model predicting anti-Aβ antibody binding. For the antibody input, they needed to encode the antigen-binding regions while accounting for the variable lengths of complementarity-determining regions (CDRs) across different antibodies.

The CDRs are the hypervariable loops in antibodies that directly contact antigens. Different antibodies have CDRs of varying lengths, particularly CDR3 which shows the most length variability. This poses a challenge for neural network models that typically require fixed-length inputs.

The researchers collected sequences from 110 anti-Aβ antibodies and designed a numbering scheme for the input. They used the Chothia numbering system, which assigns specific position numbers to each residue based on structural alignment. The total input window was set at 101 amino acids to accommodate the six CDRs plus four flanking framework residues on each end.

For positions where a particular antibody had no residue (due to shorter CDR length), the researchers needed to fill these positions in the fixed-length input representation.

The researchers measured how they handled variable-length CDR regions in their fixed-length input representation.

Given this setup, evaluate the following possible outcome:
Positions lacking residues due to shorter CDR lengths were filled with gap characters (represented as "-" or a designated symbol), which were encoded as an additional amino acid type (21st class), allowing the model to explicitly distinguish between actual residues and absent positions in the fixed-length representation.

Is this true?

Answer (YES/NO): YES